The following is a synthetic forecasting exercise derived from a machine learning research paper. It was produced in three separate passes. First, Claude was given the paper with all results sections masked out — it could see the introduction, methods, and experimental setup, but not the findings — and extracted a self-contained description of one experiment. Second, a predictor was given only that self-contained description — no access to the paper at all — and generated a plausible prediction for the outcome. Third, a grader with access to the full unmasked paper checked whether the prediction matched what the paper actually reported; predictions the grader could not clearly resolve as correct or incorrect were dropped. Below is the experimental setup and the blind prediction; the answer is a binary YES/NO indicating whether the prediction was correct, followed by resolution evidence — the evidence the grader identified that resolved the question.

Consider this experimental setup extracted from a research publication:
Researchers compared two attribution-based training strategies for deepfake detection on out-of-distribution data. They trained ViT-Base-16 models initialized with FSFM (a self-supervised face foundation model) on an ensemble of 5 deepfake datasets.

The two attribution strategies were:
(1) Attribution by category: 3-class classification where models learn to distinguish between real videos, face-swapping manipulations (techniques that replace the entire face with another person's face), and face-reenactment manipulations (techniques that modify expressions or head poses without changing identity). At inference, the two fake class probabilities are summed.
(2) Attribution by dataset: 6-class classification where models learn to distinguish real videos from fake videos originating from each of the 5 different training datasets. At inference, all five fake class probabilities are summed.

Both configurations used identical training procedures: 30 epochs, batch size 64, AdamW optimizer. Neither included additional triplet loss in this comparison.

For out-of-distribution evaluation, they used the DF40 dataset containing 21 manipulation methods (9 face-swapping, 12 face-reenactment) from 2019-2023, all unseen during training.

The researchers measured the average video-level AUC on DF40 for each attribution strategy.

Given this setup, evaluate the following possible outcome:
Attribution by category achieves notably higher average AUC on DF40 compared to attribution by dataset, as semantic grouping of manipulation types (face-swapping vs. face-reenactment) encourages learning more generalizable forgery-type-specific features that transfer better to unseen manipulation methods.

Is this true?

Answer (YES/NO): NO